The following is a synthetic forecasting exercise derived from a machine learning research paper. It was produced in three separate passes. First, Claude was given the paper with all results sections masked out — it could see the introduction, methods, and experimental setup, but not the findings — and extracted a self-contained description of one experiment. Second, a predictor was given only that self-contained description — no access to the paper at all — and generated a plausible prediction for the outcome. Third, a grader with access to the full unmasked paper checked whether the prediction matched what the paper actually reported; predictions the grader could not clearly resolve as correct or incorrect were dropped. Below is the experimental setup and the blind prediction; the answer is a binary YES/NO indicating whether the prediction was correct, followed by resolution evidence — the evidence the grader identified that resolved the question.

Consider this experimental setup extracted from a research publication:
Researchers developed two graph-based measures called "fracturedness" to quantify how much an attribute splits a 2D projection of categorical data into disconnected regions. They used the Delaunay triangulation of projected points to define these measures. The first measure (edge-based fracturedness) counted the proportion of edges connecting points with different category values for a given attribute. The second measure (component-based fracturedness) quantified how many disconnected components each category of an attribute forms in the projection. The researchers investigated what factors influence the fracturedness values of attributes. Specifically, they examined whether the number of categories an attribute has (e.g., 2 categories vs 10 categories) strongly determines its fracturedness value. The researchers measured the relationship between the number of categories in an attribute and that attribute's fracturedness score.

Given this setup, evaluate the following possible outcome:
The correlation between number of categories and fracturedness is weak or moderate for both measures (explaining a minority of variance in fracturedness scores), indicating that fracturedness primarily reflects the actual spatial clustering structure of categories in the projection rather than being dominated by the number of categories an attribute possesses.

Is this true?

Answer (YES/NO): YES